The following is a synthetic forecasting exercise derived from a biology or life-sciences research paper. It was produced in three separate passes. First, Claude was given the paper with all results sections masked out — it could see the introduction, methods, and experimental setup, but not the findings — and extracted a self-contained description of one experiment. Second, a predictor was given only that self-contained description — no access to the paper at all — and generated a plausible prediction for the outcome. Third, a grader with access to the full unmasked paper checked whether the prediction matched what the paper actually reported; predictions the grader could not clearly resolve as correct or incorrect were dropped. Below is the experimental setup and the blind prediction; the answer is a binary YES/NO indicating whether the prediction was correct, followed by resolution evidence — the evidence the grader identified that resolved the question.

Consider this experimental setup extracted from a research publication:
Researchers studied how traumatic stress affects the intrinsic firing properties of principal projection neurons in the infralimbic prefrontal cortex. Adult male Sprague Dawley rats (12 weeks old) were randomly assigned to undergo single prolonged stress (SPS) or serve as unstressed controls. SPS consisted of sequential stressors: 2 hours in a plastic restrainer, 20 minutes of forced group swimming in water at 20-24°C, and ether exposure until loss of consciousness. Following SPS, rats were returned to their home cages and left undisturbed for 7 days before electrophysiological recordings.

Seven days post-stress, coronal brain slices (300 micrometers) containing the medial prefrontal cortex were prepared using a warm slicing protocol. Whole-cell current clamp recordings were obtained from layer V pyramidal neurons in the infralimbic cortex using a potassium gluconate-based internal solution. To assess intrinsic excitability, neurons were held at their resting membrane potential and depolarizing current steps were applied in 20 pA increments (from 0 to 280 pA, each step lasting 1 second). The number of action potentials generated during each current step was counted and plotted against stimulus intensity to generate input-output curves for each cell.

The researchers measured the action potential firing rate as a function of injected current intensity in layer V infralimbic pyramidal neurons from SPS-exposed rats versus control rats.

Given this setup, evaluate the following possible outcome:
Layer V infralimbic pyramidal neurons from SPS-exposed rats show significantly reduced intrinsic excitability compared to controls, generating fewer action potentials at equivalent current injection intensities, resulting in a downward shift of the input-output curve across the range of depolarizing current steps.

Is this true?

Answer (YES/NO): YES